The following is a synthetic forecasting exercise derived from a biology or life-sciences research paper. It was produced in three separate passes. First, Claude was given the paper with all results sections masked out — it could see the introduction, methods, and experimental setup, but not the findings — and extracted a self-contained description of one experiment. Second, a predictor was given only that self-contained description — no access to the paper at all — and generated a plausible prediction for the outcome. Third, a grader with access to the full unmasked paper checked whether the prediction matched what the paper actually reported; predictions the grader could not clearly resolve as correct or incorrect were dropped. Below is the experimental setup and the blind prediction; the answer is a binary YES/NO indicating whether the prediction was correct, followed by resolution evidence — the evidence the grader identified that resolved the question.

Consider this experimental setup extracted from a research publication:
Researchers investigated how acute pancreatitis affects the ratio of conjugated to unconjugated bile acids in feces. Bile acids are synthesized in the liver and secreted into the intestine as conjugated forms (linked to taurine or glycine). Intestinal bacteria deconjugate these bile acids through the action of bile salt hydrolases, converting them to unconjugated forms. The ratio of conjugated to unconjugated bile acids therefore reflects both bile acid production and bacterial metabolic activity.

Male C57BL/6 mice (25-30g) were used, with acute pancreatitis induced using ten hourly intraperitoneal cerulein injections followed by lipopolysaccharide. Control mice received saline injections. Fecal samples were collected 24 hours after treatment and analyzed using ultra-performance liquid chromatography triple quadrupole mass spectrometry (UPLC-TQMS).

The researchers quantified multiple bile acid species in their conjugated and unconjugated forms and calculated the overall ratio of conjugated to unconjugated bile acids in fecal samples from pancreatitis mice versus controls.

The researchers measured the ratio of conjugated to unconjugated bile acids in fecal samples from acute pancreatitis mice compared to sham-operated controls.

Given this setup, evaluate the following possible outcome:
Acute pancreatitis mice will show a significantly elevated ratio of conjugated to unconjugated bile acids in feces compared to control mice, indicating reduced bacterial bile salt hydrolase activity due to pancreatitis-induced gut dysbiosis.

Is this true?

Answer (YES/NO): NO